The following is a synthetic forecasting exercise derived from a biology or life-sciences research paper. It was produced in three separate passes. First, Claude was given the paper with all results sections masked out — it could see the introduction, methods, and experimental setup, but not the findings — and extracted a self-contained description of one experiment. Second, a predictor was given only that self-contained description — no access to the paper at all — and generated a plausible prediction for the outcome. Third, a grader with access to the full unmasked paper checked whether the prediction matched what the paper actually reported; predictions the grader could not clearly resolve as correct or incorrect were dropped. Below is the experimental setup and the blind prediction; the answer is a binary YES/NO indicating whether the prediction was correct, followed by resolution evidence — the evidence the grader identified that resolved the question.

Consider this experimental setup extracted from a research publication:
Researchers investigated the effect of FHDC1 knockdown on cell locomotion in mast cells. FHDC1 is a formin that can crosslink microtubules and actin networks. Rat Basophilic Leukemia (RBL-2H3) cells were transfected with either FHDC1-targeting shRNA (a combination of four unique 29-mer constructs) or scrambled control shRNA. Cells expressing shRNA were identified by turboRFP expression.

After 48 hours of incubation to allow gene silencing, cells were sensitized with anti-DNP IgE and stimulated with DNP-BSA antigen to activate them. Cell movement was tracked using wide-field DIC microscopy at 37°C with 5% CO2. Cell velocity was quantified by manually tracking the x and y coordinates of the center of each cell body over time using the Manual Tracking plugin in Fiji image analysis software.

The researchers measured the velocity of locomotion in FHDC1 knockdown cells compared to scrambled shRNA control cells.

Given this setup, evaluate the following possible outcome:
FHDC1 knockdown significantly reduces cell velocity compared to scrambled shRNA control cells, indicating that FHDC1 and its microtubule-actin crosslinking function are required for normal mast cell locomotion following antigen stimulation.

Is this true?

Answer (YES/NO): YES